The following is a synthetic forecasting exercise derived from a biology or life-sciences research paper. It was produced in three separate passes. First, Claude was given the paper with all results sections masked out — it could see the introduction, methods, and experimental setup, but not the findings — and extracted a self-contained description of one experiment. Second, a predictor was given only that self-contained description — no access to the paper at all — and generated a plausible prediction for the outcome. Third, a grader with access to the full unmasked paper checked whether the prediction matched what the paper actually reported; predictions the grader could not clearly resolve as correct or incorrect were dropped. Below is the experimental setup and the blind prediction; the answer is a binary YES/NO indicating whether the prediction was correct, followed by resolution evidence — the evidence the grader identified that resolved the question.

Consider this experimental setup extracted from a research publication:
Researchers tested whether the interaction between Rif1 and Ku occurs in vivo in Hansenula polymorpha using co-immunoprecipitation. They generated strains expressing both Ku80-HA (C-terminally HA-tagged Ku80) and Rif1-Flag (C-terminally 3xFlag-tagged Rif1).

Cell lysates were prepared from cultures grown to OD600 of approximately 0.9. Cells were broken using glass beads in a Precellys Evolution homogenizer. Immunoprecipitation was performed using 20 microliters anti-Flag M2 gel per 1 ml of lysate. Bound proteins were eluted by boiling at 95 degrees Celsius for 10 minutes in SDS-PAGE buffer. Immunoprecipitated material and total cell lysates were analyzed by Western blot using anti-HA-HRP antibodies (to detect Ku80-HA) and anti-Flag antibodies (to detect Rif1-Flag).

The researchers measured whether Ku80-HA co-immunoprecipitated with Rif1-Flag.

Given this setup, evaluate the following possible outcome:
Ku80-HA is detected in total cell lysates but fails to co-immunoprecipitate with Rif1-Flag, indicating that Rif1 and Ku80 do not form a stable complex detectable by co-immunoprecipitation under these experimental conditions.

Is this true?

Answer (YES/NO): NO